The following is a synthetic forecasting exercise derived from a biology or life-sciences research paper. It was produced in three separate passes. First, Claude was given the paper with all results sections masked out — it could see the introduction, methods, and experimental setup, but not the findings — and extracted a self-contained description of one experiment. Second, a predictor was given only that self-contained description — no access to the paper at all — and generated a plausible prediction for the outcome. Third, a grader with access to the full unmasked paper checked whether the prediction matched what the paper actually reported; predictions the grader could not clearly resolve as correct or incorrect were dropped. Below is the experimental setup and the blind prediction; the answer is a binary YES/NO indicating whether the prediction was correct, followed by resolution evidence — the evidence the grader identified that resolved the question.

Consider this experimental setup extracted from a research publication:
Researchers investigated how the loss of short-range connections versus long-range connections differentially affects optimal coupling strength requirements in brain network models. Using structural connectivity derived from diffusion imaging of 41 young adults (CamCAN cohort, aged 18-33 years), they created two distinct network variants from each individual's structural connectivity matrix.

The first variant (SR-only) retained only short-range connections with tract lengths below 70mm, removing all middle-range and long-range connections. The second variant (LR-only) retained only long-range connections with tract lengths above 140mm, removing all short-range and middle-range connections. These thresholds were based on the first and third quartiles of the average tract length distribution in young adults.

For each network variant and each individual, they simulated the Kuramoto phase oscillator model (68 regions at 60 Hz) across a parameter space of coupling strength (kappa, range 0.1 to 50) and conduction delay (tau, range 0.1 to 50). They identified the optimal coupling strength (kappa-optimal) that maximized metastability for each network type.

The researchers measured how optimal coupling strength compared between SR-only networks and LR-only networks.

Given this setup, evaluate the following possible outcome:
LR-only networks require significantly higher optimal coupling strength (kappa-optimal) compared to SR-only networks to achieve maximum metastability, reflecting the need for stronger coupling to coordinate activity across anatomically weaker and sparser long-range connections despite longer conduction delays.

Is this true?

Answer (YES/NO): NO